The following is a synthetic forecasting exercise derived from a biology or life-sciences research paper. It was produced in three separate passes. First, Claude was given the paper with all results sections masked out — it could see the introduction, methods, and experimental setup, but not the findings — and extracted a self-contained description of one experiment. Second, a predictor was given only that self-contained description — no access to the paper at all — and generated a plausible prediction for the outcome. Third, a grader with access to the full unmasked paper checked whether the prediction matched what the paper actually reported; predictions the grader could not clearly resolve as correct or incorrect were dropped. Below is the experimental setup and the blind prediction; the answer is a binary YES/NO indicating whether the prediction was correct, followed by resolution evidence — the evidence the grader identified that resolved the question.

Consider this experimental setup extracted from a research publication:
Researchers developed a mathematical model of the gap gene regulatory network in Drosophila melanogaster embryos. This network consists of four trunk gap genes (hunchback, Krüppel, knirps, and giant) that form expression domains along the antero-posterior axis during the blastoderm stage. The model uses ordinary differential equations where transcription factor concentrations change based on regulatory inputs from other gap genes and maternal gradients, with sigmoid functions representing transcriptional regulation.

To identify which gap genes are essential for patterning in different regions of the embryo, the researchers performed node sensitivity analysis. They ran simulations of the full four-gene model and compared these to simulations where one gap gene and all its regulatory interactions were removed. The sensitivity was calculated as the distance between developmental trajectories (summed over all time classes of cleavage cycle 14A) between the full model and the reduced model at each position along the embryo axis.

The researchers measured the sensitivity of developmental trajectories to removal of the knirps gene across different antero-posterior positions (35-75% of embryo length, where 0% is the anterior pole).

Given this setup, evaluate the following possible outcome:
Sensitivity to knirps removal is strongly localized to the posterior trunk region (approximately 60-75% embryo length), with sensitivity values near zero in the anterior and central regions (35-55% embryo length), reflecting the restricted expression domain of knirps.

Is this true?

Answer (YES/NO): NO